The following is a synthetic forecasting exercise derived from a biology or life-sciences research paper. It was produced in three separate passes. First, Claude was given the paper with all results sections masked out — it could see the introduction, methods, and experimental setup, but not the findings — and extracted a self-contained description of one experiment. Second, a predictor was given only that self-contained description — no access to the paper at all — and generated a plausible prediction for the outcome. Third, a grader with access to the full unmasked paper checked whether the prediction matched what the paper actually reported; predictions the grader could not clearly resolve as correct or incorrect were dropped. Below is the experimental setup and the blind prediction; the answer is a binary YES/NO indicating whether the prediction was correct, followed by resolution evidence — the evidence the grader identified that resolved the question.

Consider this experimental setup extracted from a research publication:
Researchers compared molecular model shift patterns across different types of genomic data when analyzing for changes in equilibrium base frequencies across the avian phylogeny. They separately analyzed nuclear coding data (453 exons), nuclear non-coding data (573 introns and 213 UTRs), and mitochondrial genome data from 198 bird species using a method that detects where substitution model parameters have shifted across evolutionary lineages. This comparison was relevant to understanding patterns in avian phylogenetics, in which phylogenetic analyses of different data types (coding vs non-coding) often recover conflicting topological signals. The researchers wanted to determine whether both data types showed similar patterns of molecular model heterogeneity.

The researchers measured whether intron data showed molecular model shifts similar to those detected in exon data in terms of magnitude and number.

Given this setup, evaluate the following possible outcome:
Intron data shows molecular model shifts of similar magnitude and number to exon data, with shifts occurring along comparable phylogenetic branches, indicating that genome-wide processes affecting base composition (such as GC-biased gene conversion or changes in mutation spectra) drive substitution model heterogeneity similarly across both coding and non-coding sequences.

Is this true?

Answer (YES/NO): NO